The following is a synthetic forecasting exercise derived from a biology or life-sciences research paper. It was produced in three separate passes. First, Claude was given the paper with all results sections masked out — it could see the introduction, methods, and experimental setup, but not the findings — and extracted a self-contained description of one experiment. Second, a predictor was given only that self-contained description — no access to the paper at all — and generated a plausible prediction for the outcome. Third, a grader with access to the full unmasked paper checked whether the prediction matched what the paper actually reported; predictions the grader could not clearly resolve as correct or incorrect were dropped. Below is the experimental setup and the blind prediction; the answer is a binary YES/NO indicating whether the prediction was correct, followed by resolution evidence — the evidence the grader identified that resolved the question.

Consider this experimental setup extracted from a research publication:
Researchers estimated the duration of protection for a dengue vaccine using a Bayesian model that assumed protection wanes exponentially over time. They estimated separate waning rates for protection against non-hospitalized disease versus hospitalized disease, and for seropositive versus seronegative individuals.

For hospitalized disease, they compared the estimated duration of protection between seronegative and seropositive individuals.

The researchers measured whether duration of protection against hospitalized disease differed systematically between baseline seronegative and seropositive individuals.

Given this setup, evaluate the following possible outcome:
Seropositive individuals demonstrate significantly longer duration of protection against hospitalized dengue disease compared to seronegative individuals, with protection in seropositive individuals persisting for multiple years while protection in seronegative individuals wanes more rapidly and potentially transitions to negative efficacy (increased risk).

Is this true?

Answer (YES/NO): NO